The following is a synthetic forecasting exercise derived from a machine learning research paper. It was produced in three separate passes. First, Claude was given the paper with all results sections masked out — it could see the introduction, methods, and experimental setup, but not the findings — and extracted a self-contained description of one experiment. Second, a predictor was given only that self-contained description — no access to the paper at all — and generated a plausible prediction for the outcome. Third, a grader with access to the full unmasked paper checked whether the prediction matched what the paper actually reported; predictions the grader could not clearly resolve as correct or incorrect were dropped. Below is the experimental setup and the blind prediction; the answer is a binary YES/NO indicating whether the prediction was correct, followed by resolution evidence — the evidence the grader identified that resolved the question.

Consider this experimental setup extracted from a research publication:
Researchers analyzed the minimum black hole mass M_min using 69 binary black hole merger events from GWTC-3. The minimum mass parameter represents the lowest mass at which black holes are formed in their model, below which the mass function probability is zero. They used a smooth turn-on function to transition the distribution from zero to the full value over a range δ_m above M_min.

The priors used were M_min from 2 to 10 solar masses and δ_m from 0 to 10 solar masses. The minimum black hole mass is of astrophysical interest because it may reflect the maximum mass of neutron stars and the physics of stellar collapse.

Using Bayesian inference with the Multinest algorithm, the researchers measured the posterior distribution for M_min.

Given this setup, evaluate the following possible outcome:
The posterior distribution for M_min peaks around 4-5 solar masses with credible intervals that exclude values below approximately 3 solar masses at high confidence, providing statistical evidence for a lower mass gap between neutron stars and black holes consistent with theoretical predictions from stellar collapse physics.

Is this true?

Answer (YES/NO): NO